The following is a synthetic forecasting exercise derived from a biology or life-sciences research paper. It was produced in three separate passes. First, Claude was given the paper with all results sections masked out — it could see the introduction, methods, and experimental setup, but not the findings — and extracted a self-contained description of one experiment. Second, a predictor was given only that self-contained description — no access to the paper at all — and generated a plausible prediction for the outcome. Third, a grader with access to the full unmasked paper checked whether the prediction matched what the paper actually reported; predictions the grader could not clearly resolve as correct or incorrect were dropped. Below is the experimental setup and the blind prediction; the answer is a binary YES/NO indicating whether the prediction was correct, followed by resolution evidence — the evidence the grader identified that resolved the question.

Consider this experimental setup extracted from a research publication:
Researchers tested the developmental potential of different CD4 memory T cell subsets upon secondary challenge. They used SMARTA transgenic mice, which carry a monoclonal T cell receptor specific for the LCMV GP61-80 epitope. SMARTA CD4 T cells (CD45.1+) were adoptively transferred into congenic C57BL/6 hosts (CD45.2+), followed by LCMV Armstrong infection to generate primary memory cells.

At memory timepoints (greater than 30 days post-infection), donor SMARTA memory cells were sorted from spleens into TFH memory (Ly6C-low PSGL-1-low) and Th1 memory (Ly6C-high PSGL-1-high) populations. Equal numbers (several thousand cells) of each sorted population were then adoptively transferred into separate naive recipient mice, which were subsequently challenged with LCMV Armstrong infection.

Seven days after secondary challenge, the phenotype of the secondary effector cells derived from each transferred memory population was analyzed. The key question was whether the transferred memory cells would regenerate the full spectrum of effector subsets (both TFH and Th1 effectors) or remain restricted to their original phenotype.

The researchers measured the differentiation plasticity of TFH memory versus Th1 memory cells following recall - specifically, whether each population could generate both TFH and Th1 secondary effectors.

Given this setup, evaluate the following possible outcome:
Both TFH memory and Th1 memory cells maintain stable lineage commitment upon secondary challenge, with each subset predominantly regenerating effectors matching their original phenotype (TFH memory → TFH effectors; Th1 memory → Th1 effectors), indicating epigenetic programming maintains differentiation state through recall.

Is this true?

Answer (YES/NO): NO